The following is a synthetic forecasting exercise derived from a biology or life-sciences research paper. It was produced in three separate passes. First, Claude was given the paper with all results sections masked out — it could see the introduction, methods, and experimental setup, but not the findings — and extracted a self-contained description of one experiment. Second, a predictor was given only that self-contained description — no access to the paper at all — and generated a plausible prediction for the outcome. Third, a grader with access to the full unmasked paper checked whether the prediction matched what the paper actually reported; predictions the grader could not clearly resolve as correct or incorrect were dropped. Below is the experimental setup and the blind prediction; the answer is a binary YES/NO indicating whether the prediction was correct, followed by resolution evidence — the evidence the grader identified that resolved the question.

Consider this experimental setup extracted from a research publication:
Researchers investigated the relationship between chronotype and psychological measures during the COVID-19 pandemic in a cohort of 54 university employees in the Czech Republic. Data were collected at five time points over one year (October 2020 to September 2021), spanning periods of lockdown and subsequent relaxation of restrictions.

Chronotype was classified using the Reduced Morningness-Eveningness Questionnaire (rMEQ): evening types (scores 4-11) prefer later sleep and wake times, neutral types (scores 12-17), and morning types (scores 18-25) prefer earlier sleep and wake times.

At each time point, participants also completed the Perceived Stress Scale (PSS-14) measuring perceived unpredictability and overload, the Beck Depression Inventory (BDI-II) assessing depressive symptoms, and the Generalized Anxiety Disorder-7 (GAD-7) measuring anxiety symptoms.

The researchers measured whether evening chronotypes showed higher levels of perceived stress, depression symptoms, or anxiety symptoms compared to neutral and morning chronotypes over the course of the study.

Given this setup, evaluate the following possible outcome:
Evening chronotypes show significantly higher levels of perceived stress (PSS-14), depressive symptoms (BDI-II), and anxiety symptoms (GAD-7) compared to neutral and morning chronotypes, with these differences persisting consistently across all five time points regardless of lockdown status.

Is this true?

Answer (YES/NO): NO